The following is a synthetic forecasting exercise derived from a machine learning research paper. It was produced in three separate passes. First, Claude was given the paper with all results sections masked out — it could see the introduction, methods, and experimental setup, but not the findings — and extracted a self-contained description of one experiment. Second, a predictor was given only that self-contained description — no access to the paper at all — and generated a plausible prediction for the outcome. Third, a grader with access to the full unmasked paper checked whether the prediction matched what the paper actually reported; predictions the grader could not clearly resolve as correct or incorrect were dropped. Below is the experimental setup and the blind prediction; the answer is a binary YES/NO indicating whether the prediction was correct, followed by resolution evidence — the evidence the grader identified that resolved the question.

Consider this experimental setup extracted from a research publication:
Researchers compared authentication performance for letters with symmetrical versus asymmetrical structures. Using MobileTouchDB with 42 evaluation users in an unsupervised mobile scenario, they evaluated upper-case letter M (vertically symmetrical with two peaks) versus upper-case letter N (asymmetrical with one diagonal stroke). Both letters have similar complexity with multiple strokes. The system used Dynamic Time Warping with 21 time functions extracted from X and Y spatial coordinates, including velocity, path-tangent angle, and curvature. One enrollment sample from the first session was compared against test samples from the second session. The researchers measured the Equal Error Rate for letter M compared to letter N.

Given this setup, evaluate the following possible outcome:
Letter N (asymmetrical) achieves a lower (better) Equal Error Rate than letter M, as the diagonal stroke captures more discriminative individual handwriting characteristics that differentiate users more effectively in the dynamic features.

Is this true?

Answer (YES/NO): NO